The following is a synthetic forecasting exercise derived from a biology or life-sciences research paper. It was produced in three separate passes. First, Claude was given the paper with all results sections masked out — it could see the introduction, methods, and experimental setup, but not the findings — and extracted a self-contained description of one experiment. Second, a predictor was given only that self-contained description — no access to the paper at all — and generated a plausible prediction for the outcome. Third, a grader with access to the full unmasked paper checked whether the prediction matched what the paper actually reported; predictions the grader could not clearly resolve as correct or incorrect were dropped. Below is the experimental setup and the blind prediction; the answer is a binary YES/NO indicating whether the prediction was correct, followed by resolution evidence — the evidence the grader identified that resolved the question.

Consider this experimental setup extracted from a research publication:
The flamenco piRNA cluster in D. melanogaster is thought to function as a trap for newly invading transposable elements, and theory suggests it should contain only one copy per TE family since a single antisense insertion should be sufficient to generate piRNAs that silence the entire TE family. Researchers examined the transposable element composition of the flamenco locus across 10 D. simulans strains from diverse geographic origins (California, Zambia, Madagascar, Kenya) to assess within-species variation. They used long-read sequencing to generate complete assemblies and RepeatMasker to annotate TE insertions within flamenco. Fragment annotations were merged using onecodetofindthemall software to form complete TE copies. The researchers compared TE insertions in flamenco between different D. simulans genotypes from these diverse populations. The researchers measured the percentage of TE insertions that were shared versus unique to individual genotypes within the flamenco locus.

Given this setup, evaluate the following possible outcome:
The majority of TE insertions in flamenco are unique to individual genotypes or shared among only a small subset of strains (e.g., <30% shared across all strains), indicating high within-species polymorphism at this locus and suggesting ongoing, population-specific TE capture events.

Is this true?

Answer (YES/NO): YES